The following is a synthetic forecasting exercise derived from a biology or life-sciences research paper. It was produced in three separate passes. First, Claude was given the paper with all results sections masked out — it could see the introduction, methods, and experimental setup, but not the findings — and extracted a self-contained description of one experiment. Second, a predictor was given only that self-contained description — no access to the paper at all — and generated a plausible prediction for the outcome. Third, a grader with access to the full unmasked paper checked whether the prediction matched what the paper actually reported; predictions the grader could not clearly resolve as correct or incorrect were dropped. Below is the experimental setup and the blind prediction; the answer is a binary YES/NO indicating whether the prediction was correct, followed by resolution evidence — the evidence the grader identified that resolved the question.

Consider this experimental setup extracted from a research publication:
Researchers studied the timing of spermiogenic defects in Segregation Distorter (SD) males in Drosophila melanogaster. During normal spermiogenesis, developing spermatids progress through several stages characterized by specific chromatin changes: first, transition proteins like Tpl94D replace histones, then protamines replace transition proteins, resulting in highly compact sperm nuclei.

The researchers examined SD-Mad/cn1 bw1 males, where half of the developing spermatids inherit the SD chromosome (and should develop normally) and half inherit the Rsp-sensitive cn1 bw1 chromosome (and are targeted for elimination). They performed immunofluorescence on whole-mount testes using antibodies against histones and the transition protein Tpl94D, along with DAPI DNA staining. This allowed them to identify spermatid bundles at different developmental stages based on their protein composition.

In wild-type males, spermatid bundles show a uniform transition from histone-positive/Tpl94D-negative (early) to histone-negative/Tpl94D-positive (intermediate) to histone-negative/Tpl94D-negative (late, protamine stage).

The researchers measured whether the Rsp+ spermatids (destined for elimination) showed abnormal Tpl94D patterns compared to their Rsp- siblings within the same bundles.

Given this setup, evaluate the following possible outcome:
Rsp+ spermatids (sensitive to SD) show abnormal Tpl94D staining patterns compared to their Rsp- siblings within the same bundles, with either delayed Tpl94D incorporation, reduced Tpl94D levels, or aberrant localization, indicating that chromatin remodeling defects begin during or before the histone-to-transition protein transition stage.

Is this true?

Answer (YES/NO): NO